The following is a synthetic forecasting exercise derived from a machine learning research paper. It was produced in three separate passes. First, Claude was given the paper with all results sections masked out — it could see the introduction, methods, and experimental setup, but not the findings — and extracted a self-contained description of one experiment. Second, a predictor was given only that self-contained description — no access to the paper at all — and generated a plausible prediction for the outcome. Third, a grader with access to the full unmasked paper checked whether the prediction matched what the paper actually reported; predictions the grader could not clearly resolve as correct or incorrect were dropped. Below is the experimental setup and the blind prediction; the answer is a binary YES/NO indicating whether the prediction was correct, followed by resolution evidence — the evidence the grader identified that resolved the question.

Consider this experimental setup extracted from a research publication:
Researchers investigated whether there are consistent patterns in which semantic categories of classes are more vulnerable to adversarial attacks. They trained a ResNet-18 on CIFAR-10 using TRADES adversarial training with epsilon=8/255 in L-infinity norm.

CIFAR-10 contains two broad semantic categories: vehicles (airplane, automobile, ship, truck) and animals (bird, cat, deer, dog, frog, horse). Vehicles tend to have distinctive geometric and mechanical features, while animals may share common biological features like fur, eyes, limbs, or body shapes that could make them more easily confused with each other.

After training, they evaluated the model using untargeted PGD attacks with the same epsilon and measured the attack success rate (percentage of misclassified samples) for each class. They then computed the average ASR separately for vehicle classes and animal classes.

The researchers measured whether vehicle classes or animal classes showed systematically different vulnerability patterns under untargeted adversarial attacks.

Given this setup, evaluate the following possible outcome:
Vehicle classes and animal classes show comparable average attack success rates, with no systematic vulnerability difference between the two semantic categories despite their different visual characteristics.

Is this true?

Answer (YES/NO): NO